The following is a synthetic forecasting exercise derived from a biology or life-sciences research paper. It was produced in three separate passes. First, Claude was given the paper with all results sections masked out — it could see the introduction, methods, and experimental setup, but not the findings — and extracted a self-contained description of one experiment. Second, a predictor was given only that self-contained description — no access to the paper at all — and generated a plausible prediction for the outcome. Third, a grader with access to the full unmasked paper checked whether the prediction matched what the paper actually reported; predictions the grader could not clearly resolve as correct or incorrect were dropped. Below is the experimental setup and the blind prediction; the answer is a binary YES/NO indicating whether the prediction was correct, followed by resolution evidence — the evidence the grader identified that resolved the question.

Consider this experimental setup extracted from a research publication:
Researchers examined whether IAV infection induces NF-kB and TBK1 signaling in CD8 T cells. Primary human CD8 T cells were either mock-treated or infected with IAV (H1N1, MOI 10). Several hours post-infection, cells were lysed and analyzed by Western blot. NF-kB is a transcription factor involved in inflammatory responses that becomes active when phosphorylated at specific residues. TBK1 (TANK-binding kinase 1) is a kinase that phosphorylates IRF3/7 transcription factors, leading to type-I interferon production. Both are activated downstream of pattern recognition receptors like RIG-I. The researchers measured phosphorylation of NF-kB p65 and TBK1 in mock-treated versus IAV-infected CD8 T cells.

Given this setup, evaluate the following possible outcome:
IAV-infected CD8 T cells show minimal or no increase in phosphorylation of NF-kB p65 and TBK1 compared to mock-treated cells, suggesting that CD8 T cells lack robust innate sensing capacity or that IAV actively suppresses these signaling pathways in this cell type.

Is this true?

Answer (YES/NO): NO